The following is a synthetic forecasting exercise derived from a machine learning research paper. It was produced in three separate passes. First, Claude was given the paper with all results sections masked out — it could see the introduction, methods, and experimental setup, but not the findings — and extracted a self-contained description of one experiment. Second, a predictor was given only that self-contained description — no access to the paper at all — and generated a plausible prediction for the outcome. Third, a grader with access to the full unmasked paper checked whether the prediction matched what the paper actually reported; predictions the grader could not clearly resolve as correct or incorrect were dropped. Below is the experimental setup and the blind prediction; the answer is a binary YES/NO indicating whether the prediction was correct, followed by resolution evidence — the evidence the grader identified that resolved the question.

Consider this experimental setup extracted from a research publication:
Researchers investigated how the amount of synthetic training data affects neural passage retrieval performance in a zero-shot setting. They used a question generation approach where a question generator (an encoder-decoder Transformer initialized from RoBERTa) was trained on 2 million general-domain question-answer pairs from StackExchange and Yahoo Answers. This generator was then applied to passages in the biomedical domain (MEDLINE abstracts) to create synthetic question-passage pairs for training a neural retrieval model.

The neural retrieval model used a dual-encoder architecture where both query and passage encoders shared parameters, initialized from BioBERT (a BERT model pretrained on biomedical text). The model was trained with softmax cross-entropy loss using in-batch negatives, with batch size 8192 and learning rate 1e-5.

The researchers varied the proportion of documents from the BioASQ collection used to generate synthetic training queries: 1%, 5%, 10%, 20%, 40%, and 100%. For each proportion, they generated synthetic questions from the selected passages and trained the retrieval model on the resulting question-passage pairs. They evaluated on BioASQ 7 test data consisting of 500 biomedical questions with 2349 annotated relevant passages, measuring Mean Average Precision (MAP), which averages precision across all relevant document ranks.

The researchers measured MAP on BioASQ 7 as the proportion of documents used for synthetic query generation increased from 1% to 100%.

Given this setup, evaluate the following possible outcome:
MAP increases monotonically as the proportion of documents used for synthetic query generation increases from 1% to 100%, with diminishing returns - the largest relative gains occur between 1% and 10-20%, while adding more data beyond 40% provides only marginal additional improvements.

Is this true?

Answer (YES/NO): NO